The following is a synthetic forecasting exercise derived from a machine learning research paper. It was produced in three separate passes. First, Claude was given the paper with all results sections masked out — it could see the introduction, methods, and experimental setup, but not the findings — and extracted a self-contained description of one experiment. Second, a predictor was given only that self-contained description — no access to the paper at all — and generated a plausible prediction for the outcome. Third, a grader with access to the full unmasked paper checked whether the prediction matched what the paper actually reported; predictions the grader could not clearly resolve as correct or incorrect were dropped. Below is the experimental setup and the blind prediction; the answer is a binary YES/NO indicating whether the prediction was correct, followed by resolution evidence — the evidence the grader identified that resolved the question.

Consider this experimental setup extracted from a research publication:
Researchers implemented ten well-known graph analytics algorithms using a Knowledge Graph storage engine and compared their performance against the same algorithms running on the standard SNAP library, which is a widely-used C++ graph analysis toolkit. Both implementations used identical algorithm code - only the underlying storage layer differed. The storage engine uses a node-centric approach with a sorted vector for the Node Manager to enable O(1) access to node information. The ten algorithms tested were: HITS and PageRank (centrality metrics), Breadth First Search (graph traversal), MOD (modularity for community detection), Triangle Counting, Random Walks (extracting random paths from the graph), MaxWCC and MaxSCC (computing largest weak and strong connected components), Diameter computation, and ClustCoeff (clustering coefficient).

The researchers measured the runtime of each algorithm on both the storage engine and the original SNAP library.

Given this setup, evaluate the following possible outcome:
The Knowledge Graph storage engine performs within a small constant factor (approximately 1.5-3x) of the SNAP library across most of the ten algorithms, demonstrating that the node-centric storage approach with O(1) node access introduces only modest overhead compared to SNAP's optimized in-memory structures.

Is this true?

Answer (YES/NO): NO